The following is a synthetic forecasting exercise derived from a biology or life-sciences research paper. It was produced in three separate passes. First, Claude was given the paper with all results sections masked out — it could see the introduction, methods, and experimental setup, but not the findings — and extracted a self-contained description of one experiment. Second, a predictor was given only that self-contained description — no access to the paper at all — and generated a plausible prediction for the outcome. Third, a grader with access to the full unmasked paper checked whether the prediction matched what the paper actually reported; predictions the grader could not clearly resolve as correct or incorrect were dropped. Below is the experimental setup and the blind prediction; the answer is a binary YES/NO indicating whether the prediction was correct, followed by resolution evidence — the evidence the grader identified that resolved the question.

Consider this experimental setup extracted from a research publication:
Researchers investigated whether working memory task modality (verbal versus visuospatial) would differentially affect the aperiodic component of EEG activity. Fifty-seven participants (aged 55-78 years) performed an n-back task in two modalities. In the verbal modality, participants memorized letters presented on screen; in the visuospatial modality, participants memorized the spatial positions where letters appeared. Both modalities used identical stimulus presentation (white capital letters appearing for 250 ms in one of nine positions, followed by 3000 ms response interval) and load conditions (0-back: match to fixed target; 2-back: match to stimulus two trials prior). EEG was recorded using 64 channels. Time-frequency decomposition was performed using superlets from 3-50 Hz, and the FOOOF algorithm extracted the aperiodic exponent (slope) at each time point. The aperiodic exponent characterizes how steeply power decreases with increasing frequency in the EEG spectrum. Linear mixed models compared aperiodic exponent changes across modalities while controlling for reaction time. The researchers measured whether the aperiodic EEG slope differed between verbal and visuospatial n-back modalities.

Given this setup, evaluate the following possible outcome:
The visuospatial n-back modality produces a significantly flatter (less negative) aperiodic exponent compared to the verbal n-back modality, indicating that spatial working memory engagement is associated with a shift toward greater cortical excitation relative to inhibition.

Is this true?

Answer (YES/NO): NO